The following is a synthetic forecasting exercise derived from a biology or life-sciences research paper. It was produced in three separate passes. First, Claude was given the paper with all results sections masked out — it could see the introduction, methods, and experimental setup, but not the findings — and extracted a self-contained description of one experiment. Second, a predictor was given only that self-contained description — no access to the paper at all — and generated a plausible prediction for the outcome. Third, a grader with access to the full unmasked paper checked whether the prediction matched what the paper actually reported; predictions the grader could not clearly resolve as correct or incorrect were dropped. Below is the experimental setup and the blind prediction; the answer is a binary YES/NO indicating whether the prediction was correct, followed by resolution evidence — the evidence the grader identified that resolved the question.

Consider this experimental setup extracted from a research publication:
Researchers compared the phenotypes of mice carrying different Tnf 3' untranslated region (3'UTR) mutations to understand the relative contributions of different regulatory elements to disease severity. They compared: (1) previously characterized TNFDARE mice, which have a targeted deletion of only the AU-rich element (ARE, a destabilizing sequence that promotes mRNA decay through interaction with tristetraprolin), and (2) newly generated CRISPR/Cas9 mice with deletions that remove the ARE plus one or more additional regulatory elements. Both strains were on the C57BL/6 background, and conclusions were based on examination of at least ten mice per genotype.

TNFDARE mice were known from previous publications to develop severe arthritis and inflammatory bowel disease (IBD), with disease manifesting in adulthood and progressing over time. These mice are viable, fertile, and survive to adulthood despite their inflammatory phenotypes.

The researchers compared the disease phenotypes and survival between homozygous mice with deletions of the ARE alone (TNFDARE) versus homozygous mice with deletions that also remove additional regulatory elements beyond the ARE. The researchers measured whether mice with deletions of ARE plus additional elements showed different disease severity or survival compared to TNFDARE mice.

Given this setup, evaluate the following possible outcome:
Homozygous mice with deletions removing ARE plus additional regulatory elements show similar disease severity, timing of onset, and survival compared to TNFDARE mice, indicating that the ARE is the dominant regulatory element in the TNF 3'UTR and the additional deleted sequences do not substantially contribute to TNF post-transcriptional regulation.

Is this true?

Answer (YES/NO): NO